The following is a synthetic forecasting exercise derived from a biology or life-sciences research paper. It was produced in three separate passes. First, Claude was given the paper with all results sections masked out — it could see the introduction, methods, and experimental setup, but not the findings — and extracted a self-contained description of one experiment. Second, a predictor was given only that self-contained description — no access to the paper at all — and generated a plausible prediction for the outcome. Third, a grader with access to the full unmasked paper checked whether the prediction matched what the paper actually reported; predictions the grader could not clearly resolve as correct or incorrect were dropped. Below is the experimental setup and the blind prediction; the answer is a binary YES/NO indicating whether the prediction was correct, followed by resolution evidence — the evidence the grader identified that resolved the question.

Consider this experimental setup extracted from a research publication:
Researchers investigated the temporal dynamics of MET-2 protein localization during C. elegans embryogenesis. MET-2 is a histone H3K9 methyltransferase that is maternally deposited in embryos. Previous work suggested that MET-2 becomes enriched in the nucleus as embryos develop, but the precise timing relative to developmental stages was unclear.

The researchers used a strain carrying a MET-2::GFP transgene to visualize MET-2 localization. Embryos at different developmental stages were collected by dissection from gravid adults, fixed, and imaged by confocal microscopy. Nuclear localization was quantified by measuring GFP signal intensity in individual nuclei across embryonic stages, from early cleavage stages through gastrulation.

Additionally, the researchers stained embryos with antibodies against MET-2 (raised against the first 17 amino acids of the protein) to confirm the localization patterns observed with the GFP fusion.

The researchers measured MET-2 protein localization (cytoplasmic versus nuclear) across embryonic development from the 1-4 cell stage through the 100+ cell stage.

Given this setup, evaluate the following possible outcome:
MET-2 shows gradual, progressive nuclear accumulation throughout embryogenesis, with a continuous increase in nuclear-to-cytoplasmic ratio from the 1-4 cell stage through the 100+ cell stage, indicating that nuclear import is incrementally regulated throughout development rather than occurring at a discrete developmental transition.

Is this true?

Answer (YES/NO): NO